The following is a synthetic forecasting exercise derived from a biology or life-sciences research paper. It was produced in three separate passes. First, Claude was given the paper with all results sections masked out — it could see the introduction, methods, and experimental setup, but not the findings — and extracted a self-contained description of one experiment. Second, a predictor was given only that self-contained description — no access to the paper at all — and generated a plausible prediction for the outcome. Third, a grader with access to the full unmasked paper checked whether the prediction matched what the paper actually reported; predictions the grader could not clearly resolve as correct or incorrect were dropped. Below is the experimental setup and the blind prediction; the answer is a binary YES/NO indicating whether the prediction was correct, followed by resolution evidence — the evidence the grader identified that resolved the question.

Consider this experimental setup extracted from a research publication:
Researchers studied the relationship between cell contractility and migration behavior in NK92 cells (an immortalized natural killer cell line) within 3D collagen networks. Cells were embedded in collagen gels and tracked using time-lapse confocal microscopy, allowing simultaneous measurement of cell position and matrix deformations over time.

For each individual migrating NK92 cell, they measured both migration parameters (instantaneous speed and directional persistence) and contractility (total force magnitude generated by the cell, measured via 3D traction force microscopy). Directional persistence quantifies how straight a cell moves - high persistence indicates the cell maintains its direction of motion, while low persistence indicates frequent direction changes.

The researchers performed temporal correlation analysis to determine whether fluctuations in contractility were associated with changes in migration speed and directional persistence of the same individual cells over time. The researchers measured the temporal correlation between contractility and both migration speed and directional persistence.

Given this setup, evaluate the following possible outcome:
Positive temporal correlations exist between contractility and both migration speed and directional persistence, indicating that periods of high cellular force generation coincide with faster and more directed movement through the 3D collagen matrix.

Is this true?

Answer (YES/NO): YES